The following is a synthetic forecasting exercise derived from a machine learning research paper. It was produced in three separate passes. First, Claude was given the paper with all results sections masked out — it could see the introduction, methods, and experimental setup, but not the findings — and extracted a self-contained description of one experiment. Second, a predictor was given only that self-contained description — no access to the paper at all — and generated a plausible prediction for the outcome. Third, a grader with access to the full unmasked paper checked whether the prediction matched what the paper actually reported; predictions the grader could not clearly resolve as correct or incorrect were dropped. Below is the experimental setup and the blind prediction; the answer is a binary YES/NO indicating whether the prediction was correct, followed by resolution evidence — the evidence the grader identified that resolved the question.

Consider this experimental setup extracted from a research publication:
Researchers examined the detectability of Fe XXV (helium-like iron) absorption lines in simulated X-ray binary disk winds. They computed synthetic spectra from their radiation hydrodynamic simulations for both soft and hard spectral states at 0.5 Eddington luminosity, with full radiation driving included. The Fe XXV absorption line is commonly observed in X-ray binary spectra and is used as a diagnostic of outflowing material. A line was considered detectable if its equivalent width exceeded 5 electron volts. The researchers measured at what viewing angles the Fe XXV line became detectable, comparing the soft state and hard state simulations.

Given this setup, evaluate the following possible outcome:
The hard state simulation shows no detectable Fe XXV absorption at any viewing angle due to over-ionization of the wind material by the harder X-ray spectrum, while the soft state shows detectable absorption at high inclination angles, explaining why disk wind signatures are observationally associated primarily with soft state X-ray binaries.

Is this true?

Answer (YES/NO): YES